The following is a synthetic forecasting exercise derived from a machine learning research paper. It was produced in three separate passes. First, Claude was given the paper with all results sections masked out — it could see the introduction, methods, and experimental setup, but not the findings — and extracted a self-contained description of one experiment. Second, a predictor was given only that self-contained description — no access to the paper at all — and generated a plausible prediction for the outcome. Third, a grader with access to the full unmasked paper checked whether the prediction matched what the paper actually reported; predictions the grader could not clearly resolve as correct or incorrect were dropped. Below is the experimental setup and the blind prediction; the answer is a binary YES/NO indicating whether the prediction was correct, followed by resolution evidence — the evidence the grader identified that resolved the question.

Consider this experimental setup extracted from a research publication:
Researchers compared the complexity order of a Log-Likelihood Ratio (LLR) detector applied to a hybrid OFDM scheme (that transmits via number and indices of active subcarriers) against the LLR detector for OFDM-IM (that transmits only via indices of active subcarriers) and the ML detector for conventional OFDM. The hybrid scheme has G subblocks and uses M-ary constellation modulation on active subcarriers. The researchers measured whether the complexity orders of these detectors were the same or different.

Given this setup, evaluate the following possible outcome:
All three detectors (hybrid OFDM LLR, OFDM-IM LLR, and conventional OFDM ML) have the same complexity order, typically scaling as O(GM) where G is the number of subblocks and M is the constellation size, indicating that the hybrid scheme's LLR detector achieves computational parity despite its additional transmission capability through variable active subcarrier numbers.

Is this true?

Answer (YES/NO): NO